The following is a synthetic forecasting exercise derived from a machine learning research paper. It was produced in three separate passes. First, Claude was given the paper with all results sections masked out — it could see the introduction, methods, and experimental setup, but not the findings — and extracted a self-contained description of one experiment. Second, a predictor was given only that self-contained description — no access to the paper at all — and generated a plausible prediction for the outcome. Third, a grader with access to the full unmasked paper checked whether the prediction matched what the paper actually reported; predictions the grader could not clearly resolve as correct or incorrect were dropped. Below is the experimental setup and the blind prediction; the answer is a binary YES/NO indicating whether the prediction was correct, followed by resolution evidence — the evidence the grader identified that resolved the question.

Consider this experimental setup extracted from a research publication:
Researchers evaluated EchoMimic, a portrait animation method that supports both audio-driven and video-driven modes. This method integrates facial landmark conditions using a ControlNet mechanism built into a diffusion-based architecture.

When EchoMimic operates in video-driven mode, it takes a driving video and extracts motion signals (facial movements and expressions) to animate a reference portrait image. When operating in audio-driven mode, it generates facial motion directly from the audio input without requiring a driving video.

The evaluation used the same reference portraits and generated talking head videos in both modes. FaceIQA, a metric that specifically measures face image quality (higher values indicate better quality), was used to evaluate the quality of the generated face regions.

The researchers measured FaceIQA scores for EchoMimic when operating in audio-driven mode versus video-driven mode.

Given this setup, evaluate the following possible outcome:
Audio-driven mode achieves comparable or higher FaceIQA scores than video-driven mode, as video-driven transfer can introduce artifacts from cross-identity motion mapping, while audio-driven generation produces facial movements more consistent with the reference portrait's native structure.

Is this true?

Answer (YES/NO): YES